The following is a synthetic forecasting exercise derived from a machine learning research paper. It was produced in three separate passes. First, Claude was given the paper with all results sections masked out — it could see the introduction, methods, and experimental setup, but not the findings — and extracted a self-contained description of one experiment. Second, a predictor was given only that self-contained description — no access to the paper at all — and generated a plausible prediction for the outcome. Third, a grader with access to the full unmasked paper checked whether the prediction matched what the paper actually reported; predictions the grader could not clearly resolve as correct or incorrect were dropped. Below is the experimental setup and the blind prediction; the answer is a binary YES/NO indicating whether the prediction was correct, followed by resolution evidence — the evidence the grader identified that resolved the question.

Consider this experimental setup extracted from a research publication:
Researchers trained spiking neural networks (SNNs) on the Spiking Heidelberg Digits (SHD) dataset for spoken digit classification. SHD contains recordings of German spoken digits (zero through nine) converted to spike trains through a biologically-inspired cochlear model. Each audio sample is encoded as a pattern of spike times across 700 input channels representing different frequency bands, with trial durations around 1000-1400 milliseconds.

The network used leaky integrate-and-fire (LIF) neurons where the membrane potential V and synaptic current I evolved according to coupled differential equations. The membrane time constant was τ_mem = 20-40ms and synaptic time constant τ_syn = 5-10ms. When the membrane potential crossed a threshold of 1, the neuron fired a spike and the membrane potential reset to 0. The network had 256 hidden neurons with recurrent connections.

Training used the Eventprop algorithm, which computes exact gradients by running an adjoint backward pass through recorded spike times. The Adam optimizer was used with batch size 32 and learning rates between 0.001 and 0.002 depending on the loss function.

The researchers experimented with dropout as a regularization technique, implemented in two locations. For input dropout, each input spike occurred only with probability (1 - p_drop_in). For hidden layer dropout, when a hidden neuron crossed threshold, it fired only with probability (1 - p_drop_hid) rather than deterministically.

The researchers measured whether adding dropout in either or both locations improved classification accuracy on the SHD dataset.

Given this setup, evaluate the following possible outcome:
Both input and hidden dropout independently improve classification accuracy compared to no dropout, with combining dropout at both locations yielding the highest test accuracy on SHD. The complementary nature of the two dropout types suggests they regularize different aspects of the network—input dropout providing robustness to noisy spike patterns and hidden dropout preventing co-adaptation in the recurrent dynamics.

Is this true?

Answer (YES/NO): NO